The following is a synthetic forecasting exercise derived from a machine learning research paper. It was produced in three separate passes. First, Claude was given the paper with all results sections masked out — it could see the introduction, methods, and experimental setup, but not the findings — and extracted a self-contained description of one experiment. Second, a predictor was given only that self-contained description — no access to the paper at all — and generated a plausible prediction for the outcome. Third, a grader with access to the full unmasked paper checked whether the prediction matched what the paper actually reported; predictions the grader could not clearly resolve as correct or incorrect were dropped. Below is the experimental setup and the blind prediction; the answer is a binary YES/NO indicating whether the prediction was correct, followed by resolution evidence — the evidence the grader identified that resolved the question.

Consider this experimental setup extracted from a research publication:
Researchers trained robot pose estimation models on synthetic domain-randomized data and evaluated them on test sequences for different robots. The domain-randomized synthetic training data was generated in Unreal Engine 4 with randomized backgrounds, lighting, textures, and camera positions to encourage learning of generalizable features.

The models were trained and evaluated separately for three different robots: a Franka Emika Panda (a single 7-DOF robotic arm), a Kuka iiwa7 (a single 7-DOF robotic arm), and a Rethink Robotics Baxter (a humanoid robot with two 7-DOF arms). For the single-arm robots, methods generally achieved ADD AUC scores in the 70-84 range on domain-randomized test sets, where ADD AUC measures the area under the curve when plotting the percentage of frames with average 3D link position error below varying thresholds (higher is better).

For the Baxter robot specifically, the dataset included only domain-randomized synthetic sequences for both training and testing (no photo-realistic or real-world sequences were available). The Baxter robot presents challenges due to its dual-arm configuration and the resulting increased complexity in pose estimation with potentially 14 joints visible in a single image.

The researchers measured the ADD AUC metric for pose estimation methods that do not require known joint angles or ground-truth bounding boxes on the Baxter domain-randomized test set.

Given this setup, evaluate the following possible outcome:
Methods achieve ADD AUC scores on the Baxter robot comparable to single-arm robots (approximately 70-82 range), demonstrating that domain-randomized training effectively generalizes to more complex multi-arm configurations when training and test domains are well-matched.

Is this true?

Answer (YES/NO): NO